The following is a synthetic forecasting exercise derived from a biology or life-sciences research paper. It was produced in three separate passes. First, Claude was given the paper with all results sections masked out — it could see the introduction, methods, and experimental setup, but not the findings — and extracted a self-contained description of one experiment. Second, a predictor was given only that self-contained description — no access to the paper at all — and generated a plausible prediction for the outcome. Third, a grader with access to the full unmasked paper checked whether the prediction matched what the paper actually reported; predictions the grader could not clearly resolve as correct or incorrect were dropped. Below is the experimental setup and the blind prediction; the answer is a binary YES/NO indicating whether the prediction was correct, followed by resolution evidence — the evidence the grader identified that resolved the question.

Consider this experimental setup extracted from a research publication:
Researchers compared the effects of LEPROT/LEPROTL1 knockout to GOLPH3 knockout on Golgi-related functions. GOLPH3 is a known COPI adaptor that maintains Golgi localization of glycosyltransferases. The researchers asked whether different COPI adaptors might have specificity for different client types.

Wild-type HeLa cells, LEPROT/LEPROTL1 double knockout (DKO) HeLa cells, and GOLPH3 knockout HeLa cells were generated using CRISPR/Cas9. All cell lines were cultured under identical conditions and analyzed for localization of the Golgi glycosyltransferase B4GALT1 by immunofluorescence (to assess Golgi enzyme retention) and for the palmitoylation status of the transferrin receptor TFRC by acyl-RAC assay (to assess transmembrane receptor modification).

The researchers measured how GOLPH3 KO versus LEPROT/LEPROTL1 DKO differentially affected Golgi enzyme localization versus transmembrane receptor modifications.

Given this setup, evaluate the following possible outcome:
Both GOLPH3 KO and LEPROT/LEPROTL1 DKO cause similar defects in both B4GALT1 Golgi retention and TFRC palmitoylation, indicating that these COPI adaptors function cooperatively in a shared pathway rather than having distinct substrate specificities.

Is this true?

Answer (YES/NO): NO